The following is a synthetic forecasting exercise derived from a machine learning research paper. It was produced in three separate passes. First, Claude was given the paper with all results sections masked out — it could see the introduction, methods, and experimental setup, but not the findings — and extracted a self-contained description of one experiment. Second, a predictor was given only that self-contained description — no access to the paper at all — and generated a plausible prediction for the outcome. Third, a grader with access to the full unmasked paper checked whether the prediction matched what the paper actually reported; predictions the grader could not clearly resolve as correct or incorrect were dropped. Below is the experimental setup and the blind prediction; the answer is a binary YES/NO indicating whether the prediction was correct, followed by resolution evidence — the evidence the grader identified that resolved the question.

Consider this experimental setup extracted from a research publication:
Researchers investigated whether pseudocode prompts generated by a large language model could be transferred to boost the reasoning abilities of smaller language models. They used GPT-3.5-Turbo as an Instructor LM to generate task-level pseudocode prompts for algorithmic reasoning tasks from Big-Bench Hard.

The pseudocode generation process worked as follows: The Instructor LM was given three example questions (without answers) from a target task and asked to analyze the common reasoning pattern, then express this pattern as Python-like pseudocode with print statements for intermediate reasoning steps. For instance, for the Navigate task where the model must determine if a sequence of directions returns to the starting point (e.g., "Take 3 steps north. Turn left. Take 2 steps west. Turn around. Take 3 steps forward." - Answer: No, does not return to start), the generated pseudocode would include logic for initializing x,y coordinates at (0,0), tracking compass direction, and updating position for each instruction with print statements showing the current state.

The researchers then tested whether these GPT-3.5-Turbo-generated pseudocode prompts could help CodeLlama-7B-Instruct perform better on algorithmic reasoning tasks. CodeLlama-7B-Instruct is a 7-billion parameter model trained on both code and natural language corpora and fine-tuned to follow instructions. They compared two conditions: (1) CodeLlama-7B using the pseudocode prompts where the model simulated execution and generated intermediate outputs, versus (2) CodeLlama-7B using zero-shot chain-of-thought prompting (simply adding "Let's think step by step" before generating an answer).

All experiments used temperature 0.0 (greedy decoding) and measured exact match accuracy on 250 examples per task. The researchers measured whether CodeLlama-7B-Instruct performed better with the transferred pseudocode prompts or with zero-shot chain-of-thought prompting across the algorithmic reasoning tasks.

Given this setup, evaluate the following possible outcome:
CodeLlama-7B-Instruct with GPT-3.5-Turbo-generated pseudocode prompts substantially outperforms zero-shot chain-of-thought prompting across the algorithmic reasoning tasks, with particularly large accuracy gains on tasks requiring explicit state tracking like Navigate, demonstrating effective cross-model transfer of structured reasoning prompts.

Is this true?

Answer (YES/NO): YES